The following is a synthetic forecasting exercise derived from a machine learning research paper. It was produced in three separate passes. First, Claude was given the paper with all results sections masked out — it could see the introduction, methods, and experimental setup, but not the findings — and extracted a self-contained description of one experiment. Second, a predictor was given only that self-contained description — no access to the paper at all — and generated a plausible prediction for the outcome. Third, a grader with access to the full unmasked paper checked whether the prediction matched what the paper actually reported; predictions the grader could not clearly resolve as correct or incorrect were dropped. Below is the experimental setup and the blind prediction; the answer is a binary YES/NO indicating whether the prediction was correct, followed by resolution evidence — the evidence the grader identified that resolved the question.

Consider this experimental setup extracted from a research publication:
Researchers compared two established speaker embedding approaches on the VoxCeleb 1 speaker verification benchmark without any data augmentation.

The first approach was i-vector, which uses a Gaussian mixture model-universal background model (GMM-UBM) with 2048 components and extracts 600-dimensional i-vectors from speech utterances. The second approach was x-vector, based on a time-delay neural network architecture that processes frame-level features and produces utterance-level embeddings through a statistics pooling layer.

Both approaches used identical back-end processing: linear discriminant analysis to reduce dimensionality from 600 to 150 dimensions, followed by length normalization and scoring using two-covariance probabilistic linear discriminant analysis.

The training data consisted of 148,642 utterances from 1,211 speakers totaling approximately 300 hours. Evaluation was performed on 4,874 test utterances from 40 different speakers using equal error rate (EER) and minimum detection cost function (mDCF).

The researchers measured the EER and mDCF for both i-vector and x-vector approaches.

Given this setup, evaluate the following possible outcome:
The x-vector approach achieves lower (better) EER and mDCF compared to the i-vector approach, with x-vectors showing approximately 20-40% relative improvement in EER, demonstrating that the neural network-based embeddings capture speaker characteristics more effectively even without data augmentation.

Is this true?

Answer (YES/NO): NO